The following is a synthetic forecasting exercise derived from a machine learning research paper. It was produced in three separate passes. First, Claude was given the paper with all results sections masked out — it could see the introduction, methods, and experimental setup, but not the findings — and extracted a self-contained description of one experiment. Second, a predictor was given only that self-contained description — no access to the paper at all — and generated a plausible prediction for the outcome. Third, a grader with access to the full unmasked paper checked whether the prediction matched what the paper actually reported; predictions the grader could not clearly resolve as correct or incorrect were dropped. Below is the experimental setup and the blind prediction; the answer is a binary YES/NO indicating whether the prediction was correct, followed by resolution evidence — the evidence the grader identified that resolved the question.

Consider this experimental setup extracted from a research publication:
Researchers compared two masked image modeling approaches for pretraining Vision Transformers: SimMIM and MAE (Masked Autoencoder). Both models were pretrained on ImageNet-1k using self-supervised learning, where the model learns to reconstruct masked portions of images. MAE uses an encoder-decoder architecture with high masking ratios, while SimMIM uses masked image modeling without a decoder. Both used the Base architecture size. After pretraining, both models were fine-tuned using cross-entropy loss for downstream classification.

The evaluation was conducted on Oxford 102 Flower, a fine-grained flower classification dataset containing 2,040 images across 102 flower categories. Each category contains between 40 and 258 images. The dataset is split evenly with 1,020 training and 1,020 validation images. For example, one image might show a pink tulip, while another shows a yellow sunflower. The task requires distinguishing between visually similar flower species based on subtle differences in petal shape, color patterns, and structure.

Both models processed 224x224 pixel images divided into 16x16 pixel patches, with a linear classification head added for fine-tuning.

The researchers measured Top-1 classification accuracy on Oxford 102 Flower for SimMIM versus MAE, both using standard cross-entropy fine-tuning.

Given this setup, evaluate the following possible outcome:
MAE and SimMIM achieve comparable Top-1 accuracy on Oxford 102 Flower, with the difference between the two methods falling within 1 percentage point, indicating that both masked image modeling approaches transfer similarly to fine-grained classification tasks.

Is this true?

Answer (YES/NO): NO